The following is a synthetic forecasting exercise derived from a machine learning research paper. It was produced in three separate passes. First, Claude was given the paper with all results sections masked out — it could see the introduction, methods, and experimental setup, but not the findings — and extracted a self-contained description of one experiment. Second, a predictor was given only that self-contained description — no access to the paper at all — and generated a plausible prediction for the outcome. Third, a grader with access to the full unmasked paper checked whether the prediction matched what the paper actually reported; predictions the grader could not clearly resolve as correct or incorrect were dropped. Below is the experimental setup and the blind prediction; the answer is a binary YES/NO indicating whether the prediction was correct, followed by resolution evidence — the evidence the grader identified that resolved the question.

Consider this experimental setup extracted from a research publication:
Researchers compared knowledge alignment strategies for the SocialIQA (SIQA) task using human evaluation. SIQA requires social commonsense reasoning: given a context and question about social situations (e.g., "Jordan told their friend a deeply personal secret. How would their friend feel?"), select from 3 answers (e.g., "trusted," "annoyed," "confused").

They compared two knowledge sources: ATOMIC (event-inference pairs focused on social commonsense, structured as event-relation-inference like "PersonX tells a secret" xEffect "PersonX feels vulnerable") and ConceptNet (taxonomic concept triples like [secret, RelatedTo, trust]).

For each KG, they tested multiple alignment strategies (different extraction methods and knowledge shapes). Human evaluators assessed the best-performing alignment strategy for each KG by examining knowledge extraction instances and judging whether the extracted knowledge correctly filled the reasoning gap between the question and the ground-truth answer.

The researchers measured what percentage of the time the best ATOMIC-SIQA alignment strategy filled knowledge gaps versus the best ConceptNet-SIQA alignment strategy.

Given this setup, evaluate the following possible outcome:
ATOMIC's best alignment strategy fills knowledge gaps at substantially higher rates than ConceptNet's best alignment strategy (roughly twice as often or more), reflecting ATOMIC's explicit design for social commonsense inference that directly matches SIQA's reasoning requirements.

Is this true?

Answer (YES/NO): YES